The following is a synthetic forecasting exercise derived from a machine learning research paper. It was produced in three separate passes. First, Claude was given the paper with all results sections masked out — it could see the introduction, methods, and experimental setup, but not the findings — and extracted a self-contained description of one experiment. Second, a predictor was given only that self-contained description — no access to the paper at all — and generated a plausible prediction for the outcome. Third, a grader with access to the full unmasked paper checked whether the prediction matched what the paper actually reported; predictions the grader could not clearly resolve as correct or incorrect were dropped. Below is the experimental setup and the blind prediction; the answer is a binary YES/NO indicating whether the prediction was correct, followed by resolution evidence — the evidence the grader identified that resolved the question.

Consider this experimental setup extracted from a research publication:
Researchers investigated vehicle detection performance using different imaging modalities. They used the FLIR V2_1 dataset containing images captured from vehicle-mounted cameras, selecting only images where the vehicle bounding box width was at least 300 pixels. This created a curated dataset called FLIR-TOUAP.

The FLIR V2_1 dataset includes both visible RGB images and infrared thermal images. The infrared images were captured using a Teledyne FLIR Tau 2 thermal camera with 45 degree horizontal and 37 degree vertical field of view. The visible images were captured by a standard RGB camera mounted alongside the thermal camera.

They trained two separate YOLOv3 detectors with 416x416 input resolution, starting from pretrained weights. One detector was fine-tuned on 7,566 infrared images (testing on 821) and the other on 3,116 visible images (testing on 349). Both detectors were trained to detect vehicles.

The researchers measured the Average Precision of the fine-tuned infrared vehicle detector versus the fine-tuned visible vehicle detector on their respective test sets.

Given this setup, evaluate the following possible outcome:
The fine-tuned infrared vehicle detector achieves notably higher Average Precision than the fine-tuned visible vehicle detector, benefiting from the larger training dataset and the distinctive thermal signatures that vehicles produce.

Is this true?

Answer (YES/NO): YES